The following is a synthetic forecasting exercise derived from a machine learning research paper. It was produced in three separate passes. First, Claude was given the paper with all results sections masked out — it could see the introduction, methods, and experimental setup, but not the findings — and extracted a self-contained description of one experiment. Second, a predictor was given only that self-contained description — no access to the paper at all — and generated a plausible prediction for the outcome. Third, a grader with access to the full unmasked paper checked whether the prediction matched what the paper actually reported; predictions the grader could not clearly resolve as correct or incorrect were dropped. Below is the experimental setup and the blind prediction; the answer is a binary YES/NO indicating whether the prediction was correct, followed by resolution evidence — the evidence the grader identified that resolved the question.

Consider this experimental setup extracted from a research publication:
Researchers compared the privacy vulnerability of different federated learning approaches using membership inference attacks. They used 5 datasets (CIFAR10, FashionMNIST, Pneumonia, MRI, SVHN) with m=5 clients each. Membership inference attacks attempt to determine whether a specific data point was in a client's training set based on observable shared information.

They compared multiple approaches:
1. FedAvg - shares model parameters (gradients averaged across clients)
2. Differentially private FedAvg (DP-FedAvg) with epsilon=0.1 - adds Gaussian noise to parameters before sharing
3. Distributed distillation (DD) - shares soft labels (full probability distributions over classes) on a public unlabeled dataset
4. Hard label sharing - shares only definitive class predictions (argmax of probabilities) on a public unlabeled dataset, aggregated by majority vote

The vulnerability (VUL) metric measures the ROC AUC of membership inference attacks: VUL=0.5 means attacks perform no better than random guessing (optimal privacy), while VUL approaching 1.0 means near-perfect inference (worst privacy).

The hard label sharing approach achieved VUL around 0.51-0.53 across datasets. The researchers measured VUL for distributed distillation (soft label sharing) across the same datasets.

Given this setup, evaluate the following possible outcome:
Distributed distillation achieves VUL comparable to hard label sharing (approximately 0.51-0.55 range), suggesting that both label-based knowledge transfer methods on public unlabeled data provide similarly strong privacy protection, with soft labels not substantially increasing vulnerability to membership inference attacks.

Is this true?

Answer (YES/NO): NO